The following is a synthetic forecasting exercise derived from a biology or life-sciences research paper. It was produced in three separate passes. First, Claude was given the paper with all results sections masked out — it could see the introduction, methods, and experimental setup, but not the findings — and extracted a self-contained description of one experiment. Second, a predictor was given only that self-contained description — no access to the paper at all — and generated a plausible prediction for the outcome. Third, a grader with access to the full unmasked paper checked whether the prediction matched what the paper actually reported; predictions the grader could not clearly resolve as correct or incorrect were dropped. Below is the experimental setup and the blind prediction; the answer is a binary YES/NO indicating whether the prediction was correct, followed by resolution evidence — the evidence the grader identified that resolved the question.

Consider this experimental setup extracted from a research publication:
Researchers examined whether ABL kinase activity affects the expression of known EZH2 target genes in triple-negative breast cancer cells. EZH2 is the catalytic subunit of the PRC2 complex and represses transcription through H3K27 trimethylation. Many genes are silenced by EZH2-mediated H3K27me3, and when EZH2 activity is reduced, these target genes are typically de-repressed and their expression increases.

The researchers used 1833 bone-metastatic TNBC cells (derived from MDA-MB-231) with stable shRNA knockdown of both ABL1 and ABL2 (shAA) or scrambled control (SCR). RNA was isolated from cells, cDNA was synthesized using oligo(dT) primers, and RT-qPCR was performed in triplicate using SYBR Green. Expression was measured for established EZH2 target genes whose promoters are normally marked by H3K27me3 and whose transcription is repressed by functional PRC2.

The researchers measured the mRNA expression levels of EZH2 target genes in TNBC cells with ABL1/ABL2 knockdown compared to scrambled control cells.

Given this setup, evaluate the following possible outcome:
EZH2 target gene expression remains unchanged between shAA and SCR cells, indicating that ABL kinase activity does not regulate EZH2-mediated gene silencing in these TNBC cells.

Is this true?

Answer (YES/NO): NO